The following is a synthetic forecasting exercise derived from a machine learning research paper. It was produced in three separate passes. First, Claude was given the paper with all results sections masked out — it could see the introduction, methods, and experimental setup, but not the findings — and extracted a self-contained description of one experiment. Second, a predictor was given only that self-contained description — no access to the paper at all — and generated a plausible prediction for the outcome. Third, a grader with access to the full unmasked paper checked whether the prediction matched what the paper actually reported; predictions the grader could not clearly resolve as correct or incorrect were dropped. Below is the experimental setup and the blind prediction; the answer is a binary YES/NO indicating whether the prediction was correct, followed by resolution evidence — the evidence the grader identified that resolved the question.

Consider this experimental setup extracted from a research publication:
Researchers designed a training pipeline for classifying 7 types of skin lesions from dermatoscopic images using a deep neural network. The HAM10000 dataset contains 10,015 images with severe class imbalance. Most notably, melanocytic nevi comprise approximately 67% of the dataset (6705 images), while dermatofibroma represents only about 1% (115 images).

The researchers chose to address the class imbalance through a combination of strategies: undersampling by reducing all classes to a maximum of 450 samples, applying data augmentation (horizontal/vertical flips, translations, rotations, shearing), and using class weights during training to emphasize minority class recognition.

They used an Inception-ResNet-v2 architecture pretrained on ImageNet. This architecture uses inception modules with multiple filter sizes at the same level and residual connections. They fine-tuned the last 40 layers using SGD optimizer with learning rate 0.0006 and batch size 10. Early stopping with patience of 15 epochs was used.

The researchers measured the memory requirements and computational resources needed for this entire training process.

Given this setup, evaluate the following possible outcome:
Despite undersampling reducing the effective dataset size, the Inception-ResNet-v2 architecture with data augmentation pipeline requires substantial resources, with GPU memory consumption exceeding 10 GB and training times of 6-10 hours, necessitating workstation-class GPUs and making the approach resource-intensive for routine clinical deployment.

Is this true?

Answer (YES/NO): NO